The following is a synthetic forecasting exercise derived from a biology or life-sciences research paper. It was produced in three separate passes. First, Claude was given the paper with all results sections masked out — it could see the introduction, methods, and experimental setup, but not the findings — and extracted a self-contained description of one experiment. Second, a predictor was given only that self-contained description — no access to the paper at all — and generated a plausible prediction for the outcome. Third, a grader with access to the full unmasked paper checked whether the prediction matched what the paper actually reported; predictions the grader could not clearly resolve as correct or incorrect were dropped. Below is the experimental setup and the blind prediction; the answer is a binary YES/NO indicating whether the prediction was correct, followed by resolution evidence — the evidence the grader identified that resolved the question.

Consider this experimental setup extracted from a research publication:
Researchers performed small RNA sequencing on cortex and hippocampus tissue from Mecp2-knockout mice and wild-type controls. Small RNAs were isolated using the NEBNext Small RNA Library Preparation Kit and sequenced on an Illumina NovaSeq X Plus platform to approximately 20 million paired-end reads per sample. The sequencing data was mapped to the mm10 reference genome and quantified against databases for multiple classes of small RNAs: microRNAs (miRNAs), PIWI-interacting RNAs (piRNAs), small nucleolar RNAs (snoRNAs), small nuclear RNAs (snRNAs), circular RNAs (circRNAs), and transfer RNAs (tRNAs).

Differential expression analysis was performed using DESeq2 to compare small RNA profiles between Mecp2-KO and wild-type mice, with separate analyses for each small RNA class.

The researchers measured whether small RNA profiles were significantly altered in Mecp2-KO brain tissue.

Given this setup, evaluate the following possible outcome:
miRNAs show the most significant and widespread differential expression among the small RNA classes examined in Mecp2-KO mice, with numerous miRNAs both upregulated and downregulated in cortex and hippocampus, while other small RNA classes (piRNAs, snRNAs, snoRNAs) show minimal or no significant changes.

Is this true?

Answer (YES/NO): NO